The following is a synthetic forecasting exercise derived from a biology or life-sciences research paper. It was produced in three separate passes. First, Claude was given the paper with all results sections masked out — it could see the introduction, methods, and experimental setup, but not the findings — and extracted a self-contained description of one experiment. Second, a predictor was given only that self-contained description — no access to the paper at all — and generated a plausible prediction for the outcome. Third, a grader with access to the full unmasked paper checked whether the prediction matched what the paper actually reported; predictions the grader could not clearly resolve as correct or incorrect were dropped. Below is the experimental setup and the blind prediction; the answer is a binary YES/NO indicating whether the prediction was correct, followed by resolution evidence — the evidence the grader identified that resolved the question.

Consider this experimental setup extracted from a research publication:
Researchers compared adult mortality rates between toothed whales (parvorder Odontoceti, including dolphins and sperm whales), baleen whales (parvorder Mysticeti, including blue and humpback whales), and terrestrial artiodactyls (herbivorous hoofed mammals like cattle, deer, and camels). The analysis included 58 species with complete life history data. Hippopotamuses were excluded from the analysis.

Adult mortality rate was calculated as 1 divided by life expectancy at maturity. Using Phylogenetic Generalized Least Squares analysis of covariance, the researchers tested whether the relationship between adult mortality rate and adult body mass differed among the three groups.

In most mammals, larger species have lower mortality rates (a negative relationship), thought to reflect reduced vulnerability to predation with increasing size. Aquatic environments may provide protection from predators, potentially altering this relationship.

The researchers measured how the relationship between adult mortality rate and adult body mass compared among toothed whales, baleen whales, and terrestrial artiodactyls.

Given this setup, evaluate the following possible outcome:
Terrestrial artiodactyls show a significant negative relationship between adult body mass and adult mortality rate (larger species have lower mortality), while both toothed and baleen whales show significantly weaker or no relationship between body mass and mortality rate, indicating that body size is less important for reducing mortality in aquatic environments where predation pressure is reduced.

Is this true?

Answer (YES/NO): NO